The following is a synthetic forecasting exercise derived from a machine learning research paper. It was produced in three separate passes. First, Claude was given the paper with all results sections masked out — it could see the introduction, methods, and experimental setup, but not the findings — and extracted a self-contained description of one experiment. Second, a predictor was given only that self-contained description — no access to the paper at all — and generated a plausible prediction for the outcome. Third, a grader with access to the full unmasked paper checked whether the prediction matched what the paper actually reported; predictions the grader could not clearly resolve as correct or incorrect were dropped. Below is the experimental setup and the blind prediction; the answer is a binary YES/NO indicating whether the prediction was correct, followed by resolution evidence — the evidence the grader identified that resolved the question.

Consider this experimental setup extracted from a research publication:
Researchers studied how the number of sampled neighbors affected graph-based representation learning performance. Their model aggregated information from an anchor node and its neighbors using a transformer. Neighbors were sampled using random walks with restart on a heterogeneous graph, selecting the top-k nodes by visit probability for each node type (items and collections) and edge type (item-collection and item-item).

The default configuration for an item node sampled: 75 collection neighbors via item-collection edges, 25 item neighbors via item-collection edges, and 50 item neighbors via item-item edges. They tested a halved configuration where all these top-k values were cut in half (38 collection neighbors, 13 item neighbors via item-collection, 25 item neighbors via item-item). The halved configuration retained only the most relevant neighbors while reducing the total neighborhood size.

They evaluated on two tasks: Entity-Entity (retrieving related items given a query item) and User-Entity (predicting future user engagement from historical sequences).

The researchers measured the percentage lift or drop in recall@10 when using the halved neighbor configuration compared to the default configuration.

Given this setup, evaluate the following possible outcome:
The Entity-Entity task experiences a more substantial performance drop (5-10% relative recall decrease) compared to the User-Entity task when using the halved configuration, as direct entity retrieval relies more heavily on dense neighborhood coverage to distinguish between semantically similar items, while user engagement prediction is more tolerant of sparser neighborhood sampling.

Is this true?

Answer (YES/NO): NO